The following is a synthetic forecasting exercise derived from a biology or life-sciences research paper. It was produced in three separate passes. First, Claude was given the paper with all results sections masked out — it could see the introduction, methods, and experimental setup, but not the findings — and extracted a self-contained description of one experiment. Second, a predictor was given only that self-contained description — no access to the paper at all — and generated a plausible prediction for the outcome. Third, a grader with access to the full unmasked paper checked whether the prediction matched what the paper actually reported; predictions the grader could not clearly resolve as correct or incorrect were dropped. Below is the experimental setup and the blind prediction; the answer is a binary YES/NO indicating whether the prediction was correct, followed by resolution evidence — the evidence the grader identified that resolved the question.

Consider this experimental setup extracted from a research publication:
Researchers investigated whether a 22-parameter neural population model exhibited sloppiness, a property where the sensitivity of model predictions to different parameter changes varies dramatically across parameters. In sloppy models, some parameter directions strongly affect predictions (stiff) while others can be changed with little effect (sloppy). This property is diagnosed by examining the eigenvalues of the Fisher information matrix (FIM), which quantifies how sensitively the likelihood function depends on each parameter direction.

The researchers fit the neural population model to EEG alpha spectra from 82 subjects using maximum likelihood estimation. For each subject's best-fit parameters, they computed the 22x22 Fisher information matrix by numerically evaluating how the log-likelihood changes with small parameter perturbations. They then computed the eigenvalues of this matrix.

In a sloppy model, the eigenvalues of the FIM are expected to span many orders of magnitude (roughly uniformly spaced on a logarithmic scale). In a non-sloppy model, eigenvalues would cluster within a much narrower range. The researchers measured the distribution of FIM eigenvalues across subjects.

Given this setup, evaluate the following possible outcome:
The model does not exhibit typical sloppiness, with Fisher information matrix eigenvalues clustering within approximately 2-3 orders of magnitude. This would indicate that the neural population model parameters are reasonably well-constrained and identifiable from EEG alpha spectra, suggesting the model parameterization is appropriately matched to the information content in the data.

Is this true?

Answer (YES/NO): NO